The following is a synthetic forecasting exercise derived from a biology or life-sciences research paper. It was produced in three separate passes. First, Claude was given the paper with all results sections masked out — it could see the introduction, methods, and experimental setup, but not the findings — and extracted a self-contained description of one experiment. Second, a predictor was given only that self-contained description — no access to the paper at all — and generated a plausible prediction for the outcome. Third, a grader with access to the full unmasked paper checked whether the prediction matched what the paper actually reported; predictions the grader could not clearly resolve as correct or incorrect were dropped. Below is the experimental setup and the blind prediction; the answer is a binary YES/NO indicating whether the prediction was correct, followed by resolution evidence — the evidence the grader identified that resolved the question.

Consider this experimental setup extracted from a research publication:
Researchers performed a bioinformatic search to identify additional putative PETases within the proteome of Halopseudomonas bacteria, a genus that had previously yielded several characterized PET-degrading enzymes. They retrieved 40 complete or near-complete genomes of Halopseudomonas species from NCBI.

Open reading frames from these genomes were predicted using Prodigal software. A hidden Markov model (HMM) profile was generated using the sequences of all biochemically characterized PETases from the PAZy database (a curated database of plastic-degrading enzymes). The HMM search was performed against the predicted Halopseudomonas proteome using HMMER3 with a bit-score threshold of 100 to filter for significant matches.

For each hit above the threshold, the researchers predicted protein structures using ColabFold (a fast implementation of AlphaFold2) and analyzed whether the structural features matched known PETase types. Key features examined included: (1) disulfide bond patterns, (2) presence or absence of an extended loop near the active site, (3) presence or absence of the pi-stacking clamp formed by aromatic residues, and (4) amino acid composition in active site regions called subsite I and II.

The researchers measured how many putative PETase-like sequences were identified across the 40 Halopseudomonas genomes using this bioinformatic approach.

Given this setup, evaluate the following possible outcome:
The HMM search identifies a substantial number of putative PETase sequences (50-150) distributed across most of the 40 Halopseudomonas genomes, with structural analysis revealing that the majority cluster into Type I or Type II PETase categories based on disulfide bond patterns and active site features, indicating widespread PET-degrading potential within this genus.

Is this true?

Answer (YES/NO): NO